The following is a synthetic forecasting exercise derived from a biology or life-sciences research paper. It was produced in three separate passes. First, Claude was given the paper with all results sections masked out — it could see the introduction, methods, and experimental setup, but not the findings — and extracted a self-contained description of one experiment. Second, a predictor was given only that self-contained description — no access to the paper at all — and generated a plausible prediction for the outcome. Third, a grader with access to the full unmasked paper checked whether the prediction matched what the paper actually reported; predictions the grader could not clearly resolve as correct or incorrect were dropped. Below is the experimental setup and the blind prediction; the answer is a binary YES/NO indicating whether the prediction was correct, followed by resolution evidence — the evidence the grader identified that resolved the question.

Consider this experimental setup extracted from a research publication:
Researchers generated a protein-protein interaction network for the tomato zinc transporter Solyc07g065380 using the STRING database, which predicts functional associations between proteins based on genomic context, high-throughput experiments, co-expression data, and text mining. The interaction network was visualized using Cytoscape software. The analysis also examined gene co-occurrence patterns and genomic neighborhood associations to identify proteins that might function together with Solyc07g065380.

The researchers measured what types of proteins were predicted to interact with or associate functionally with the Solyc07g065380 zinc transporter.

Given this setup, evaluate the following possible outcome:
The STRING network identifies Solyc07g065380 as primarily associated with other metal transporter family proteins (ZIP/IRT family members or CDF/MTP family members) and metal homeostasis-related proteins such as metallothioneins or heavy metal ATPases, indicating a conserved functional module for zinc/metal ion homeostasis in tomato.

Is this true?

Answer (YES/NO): YES